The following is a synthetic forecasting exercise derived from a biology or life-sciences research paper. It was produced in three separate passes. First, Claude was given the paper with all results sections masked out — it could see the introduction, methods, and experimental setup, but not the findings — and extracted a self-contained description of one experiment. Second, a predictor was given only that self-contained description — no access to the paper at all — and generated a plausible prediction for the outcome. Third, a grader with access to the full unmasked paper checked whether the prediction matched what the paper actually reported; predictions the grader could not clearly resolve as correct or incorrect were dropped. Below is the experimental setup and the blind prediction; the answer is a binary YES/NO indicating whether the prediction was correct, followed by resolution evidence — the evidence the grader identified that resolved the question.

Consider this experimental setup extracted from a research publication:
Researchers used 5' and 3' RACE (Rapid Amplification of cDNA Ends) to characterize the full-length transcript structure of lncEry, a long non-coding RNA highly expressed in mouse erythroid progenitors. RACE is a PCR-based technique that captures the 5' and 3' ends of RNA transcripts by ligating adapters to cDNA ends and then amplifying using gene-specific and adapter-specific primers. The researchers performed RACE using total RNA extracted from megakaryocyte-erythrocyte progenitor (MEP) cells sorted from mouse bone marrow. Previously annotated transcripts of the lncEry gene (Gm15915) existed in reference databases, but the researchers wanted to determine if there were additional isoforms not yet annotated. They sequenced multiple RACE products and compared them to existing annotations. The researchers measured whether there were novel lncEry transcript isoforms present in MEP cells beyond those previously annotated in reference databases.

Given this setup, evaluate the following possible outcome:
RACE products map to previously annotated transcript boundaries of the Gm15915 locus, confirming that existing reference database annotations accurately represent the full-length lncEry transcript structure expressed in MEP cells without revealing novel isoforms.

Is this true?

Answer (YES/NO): NO